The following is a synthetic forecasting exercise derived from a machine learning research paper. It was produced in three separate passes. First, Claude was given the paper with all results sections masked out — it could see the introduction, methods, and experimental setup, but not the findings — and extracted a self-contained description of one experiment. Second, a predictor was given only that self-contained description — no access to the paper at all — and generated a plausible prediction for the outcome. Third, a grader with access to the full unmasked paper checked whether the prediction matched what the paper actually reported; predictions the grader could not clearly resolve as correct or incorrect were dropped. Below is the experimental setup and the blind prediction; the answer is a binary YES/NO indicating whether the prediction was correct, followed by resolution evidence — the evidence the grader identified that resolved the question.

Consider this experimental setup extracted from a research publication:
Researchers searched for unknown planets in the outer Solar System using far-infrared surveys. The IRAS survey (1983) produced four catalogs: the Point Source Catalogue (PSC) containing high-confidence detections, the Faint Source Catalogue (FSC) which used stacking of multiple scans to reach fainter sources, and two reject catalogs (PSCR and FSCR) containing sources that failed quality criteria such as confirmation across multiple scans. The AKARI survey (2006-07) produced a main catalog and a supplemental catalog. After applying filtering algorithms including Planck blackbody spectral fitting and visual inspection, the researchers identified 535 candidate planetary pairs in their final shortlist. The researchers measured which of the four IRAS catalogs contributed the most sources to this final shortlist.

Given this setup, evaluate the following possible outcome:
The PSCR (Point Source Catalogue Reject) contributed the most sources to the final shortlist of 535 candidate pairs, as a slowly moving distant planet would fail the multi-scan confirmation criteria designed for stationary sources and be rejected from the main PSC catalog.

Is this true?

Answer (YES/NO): YES